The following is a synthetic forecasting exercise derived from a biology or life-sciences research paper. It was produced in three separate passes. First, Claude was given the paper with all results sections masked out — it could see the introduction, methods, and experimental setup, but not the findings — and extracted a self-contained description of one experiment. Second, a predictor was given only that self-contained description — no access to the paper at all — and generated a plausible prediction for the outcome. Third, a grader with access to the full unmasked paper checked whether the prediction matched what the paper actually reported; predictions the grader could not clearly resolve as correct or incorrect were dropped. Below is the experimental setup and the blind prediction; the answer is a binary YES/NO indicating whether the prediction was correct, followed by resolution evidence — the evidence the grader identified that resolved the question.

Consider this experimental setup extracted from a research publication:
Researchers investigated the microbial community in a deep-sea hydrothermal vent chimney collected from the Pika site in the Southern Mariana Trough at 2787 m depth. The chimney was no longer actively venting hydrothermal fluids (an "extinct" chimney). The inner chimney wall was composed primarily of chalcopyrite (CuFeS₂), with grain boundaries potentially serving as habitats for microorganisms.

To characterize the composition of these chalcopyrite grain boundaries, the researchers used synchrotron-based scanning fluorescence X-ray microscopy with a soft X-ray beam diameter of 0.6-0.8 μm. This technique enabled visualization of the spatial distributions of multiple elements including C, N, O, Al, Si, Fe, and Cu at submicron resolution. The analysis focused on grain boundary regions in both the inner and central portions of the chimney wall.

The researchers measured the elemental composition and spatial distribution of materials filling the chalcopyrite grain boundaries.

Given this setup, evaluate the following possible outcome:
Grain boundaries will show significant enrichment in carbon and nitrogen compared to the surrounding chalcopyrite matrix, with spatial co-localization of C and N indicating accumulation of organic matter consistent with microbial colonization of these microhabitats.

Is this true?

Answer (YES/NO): YES